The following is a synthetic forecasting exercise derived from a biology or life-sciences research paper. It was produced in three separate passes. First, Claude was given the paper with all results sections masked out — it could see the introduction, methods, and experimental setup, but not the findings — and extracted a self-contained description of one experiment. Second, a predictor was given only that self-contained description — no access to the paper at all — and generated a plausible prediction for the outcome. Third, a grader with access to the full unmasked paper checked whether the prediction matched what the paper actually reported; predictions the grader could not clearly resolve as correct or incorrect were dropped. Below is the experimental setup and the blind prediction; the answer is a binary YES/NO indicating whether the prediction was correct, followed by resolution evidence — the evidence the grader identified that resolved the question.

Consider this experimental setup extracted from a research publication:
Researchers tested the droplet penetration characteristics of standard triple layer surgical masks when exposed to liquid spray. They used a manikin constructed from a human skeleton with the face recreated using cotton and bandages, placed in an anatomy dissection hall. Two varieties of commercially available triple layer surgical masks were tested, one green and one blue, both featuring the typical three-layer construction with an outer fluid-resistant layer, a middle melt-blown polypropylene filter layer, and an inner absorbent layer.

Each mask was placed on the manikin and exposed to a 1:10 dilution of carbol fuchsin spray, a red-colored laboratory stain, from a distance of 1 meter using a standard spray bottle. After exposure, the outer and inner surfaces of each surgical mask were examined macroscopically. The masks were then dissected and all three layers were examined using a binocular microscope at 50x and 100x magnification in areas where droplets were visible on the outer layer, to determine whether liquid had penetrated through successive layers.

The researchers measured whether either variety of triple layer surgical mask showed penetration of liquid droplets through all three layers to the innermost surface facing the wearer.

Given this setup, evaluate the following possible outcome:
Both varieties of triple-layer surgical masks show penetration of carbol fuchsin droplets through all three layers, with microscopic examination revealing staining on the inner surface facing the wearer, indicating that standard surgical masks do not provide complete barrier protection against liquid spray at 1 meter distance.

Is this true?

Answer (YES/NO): NO